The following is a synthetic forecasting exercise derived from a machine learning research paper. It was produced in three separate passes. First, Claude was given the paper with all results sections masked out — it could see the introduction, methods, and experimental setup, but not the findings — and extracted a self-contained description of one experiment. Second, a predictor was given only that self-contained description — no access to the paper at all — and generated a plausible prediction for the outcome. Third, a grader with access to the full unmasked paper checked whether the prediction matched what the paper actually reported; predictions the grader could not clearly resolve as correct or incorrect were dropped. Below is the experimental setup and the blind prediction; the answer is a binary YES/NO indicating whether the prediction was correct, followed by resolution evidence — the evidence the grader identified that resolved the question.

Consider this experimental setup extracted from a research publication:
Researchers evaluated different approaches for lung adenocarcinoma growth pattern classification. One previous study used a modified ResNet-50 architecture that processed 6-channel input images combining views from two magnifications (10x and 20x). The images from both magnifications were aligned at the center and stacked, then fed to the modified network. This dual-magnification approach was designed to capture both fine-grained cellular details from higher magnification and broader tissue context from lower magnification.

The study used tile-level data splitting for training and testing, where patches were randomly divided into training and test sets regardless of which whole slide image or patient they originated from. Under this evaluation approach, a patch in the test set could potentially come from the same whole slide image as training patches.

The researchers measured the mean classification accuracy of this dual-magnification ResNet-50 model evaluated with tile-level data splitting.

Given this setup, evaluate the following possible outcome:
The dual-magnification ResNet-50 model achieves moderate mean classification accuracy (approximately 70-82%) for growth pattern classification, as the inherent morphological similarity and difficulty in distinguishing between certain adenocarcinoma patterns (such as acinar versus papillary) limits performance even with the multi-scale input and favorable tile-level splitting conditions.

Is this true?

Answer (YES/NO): NO